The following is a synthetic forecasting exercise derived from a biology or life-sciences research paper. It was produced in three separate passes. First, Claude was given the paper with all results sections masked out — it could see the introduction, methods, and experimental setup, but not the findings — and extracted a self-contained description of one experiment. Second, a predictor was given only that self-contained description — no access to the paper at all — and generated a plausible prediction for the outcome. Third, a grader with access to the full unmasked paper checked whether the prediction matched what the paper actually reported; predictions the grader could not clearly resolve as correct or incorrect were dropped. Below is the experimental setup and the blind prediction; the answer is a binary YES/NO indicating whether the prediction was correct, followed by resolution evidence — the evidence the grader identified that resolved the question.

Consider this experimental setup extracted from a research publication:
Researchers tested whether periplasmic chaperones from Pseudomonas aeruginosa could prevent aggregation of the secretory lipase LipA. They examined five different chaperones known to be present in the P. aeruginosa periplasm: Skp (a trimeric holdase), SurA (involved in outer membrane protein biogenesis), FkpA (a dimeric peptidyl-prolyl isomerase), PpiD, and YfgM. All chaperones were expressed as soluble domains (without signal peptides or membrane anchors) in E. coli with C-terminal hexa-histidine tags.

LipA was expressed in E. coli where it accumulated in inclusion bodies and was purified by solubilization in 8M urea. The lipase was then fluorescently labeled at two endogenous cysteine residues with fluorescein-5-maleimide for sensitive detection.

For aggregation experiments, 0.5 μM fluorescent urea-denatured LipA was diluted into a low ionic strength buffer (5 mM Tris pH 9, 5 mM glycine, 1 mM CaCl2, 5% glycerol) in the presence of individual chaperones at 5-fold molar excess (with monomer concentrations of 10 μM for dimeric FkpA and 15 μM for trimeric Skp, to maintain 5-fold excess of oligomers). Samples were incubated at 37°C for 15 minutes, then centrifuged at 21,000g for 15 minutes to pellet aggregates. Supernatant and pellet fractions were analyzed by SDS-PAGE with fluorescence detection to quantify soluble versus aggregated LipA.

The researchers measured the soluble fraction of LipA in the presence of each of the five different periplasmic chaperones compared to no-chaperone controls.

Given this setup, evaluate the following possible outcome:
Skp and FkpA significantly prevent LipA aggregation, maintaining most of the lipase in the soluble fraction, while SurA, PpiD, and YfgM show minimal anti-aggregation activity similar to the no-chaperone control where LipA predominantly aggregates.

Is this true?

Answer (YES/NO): NO